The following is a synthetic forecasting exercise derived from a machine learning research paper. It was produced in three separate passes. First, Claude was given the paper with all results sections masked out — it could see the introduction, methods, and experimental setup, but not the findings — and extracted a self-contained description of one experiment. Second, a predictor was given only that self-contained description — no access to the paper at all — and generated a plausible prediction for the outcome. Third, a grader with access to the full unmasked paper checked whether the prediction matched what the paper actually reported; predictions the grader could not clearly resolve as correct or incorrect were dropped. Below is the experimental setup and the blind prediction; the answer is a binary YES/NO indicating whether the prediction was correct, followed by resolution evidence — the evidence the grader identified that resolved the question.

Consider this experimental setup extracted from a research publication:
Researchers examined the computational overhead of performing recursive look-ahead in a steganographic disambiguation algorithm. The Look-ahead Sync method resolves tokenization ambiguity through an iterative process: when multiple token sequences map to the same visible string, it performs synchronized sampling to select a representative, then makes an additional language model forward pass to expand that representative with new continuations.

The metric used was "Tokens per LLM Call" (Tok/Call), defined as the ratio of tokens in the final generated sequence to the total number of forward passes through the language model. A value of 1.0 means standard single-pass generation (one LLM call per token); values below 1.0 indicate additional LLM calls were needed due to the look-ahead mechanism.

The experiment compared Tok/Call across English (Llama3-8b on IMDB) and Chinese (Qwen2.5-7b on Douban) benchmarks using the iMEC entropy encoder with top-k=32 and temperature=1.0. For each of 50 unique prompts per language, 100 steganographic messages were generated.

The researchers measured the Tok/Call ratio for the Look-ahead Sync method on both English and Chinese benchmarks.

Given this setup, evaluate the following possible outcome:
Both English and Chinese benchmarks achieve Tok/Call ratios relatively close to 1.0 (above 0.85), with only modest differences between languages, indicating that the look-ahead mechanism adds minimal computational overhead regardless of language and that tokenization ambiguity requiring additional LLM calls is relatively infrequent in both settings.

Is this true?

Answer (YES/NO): NO